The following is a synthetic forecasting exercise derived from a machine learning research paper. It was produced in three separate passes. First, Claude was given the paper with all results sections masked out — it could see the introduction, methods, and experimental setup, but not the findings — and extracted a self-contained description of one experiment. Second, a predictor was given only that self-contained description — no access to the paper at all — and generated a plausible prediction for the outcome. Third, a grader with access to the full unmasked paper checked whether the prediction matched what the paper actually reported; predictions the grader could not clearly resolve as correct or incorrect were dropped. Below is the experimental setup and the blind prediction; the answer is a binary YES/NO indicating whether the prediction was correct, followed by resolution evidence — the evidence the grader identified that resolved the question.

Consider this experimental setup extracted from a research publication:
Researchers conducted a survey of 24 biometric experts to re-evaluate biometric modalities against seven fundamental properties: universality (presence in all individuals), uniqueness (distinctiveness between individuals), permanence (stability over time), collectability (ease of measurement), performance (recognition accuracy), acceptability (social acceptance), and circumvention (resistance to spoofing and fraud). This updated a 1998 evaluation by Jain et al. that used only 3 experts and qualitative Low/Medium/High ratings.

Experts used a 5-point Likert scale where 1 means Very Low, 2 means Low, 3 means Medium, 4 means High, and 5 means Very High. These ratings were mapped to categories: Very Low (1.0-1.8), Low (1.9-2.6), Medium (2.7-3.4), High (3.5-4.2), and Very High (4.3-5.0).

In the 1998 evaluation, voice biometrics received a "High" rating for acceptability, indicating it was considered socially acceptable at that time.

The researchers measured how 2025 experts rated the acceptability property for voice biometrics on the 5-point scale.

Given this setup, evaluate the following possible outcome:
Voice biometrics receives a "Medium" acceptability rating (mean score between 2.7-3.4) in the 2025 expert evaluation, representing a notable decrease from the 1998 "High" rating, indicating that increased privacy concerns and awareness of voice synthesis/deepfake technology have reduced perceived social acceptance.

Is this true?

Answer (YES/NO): YES